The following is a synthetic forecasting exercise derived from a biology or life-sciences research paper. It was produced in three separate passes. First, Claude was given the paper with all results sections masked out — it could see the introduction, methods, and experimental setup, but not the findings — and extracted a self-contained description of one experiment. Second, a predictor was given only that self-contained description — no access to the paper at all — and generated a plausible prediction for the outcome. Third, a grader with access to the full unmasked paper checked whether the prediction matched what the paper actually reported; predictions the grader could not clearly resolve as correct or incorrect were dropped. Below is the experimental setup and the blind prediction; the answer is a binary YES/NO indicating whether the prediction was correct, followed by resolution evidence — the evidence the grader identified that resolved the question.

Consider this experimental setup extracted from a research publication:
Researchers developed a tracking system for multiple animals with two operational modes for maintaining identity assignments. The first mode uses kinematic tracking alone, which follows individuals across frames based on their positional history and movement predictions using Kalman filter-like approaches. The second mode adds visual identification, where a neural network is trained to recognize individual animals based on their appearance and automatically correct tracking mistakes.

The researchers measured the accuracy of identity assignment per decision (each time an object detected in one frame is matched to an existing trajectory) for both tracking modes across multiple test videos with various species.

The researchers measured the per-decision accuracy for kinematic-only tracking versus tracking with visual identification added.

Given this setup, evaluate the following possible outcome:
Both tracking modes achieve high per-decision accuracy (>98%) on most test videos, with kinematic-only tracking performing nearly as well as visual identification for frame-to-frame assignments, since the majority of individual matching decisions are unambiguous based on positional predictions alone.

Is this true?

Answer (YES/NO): NO